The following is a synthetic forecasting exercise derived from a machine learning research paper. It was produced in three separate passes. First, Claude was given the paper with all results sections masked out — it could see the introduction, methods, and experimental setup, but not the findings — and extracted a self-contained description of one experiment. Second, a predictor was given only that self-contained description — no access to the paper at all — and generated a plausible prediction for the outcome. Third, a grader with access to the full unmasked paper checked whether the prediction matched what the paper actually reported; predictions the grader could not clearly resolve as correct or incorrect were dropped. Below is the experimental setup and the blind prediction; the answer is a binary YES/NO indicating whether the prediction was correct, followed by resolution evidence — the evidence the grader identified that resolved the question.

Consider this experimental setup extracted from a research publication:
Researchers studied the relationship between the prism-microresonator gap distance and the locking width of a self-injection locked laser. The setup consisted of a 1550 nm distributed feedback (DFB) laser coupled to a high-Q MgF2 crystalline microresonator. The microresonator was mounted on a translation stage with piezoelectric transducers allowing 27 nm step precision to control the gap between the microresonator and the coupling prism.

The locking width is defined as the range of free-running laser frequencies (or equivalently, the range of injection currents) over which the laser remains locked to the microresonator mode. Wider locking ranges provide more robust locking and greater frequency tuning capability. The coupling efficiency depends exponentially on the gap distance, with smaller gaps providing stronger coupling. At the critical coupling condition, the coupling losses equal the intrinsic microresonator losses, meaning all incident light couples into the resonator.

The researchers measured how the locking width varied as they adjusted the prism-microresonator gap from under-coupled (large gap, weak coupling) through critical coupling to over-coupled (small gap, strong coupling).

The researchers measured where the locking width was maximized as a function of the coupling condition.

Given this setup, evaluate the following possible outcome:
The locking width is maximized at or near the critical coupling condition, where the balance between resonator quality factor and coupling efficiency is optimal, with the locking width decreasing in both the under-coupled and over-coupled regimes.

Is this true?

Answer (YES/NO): YES